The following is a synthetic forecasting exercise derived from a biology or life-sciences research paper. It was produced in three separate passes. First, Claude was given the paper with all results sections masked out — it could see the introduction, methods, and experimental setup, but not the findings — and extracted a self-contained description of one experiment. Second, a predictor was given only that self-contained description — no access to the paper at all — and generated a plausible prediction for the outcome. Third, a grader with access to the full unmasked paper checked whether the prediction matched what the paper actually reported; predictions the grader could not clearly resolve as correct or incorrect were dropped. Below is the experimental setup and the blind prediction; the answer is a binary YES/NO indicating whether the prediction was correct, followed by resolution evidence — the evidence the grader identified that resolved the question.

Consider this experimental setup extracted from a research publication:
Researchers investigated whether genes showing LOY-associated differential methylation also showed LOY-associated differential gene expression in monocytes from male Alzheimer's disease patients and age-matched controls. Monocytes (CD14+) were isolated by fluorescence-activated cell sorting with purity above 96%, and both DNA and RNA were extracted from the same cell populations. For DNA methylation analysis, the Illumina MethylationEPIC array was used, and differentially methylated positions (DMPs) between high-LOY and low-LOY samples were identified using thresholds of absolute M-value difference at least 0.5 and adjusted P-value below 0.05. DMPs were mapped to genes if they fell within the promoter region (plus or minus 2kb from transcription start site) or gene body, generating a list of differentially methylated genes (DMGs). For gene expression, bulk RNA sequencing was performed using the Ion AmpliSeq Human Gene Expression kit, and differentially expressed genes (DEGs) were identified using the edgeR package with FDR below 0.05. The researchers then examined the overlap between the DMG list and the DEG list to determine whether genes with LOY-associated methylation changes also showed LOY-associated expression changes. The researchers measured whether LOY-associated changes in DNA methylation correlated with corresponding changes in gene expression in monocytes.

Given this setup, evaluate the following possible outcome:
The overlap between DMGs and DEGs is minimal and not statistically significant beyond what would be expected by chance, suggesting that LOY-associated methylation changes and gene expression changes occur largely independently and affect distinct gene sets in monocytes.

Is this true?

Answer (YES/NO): NO